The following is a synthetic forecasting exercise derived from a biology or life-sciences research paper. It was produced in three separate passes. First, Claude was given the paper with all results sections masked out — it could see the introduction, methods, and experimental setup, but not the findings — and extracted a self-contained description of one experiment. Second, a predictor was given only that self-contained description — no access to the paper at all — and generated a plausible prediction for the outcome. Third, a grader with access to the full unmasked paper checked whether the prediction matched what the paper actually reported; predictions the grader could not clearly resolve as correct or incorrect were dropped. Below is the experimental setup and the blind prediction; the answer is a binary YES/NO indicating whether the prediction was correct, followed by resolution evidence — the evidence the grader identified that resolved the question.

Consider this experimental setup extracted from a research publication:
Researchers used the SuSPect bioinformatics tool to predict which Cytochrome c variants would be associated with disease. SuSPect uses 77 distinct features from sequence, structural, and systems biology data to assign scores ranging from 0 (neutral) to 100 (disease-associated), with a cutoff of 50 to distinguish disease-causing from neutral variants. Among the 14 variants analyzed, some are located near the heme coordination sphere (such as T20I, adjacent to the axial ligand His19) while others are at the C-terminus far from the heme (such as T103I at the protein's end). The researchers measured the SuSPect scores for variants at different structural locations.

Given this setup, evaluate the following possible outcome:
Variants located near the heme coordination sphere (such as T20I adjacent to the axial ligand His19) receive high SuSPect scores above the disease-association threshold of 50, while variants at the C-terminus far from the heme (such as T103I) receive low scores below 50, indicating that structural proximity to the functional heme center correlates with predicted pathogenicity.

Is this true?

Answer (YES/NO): NO